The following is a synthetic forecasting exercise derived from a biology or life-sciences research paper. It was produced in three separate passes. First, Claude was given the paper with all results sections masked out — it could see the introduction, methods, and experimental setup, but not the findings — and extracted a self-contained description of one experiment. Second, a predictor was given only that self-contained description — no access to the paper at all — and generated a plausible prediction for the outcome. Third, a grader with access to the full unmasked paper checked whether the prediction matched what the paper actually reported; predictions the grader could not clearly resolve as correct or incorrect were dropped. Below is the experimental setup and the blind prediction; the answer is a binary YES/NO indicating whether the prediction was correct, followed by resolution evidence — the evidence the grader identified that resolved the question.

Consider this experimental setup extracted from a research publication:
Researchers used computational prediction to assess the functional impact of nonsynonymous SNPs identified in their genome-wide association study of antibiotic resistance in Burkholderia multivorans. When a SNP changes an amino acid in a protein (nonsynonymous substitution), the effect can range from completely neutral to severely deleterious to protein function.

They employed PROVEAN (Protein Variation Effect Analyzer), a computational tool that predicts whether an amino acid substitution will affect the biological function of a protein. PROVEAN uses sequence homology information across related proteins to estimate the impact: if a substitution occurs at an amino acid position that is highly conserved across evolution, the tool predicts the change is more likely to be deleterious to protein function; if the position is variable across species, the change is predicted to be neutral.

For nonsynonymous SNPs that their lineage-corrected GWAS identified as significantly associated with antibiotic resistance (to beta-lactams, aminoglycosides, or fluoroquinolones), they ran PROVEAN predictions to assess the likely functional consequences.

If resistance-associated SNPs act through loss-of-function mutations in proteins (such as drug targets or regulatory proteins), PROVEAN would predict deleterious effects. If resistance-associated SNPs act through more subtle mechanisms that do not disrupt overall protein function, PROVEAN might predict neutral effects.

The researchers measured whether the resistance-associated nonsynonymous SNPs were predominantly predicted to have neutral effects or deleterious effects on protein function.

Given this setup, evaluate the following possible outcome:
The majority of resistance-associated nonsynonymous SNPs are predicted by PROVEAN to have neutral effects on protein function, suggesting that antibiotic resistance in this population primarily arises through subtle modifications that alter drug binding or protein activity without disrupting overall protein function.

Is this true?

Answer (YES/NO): YES